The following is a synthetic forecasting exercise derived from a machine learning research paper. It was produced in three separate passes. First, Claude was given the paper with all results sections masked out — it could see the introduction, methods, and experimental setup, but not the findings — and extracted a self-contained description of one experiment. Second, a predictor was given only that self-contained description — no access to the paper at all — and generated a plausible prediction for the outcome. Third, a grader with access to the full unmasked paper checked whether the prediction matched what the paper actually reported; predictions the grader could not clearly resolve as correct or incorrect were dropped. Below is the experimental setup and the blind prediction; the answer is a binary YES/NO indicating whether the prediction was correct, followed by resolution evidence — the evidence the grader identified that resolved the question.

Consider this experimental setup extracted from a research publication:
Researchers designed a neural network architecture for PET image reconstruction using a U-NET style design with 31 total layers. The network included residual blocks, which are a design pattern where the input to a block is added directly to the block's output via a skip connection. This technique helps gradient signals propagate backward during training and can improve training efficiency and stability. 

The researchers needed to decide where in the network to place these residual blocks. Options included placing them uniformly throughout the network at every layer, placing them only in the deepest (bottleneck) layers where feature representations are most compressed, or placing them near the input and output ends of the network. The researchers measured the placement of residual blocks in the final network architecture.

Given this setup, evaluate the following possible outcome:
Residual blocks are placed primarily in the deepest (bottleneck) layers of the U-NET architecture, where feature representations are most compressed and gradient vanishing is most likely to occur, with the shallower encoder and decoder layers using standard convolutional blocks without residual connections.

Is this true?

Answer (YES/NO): NO